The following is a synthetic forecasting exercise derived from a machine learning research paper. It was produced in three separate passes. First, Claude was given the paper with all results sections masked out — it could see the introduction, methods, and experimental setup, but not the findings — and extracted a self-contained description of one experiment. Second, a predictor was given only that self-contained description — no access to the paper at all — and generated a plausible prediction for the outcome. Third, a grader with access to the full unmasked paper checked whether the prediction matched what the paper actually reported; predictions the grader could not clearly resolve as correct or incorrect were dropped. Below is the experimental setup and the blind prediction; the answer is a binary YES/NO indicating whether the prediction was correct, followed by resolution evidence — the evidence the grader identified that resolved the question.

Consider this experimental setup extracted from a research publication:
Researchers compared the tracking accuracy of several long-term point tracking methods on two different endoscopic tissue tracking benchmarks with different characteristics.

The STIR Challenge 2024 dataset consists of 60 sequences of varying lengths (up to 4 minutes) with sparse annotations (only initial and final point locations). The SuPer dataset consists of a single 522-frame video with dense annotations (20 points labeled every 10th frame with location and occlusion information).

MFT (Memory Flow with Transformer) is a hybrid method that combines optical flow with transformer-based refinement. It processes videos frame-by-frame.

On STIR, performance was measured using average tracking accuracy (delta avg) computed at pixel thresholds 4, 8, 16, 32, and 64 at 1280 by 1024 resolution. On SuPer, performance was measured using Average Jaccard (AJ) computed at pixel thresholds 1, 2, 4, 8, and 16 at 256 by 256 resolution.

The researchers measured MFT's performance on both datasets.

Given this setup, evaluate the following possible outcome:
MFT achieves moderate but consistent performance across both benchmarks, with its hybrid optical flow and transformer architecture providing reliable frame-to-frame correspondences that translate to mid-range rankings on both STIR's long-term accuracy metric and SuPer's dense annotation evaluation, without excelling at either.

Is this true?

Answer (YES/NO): NO